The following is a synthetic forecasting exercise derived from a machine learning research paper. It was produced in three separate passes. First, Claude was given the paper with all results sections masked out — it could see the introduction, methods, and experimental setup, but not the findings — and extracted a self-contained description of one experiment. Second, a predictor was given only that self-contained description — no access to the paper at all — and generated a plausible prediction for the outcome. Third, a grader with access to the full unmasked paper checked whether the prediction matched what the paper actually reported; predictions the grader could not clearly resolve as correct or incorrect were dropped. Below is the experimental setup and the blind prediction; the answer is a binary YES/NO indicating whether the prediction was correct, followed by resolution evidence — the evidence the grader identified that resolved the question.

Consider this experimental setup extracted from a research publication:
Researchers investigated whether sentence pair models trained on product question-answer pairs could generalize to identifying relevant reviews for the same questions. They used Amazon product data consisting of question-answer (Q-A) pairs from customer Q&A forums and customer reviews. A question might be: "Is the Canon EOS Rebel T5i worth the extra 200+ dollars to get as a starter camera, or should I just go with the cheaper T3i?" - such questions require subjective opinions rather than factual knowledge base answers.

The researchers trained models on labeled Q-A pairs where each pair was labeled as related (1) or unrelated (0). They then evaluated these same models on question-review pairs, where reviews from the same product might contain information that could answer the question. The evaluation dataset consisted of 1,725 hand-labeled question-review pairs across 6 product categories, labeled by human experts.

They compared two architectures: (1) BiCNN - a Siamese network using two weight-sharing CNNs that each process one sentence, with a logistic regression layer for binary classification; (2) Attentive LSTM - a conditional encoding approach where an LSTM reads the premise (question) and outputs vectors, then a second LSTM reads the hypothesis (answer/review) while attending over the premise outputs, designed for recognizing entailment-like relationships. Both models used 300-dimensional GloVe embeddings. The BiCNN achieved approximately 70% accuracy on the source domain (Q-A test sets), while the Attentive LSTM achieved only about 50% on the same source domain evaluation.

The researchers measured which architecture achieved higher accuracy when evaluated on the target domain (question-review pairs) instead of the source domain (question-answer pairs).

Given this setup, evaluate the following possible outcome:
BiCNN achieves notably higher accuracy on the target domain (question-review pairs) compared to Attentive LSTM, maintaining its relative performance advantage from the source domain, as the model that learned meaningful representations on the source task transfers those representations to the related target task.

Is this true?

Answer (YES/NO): NO